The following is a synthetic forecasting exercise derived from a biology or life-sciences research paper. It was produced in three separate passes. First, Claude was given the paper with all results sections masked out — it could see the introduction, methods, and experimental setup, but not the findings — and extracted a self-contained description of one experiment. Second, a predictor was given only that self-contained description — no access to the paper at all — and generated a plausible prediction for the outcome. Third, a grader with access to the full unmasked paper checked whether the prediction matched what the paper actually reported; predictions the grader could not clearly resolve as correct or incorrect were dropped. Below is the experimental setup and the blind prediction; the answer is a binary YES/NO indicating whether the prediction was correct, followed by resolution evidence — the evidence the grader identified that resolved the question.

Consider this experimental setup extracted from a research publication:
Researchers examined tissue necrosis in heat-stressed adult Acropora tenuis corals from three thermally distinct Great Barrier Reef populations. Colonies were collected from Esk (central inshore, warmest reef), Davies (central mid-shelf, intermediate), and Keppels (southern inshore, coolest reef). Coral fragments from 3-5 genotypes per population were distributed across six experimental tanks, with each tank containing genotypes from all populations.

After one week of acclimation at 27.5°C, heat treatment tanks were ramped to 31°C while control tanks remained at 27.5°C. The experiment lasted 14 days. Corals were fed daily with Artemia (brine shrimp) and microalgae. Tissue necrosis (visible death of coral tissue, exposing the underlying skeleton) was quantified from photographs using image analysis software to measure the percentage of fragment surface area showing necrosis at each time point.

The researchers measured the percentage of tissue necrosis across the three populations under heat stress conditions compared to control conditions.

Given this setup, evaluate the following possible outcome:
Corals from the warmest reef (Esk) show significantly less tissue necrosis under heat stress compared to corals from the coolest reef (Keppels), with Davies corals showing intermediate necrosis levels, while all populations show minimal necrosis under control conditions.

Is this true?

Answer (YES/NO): NO